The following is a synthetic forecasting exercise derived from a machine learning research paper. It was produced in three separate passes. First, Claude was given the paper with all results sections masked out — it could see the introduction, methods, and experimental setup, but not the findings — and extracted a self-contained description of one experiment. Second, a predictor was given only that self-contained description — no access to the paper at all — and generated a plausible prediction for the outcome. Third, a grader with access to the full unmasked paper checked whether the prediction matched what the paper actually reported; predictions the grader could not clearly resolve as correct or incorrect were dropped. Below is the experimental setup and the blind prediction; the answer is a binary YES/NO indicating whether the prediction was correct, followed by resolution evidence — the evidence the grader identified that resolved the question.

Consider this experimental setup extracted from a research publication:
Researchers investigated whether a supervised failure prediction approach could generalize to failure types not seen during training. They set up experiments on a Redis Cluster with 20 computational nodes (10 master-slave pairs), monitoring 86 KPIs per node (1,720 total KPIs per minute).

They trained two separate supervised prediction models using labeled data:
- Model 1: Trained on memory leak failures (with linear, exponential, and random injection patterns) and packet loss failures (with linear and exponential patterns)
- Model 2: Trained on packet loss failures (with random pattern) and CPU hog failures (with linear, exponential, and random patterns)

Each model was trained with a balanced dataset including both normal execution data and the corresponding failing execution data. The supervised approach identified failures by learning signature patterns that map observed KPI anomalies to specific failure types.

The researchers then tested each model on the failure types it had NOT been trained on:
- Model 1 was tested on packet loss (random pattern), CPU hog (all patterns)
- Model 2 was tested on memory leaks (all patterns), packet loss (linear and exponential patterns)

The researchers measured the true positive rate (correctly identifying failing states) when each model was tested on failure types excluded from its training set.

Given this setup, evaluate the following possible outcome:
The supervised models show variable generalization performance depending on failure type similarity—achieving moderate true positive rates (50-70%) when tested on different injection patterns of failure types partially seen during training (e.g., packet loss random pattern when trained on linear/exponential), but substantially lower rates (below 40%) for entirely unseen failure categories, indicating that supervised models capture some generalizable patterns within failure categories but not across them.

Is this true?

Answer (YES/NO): NO